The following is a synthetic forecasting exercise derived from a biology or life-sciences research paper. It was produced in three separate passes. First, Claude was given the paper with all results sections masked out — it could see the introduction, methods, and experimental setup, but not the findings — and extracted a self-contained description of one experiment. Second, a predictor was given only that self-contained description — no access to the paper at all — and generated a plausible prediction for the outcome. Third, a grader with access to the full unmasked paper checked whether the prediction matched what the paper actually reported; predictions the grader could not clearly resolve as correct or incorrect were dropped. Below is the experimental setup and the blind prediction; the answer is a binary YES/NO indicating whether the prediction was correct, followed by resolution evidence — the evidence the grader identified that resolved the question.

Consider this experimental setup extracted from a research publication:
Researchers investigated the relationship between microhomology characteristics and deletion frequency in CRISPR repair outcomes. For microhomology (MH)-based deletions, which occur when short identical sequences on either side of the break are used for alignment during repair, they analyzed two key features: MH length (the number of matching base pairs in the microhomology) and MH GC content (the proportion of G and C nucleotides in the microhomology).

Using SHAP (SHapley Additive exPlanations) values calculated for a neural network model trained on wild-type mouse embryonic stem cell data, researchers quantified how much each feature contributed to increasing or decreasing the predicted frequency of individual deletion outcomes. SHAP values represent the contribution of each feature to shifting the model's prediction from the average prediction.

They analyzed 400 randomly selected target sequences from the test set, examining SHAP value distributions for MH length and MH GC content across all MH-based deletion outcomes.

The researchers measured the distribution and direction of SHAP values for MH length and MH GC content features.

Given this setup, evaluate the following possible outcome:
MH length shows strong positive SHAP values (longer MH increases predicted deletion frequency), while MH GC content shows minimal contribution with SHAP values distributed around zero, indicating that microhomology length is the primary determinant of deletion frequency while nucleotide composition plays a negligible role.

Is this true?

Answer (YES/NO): YES